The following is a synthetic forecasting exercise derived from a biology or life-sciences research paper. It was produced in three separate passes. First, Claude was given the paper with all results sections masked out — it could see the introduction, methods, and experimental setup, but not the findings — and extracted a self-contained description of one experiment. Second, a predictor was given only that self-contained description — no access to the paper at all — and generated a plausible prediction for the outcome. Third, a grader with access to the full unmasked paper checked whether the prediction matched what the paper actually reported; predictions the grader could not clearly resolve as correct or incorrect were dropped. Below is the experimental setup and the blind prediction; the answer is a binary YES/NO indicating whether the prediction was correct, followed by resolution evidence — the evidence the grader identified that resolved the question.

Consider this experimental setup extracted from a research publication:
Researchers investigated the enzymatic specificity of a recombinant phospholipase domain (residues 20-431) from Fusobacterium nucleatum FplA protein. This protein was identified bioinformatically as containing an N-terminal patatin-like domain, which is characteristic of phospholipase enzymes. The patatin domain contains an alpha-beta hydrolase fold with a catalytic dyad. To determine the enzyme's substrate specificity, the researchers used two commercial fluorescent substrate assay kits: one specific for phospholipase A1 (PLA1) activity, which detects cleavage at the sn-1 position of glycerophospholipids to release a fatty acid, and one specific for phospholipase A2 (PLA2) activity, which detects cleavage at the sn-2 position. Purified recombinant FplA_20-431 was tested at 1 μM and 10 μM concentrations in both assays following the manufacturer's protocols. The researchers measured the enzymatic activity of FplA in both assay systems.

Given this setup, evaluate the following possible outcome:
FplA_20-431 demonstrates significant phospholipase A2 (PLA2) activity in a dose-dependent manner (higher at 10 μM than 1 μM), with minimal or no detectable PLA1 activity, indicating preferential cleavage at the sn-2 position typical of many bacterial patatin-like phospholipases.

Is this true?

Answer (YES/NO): NO